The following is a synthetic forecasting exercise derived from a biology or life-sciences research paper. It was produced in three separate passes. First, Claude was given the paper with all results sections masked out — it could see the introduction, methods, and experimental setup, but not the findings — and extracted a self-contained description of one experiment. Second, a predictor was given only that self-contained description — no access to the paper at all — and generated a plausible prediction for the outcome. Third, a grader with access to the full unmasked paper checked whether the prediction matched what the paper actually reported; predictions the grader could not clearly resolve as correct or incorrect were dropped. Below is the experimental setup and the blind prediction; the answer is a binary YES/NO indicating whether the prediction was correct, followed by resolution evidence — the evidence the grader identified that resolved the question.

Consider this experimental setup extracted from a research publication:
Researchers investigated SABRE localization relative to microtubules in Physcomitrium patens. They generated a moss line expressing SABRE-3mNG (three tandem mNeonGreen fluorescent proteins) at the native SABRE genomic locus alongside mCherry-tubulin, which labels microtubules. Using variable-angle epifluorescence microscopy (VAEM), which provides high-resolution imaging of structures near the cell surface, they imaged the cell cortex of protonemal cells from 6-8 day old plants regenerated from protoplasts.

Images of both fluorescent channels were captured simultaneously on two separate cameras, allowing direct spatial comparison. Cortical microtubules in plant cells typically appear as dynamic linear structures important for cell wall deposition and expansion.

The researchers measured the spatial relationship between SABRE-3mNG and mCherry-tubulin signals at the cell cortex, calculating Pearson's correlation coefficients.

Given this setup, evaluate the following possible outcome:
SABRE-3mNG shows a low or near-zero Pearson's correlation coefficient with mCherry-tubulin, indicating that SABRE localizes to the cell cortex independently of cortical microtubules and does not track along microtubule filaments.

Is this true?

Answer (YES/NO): YES